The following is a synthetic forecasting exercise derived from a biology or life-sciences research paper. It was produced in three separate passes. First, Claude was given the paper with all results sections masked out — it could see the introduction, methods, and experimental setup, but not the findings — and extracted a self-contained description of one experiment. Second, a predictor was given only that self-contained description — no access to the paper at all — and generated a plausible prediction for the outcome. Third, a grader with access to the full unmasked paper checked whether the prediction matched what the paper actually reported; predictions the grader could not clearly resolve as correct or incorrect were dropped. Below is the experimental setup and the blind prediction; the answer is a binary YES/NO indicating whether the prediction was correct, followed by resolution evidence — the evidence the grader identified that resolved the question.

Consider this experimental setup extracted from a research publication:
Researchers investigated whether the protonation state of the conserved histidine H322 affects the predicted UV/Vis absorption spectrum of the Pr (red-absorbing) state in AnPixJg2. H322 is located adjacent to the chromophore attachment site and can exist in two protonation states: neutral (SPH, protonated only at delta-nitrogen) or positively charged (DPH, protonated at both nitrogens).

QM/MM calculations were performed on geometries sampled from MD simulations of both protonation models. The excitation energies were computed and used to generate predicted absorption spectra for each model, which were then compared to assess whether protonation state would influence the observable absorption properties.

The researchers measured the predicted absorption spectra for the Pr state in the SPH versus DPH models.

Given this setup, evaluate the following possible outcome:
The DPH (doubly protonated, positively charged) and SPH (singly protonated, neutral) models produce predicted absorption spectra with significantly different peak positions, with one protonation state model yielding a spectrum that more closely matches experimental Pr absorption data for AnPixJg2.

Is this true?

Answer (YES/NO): NO